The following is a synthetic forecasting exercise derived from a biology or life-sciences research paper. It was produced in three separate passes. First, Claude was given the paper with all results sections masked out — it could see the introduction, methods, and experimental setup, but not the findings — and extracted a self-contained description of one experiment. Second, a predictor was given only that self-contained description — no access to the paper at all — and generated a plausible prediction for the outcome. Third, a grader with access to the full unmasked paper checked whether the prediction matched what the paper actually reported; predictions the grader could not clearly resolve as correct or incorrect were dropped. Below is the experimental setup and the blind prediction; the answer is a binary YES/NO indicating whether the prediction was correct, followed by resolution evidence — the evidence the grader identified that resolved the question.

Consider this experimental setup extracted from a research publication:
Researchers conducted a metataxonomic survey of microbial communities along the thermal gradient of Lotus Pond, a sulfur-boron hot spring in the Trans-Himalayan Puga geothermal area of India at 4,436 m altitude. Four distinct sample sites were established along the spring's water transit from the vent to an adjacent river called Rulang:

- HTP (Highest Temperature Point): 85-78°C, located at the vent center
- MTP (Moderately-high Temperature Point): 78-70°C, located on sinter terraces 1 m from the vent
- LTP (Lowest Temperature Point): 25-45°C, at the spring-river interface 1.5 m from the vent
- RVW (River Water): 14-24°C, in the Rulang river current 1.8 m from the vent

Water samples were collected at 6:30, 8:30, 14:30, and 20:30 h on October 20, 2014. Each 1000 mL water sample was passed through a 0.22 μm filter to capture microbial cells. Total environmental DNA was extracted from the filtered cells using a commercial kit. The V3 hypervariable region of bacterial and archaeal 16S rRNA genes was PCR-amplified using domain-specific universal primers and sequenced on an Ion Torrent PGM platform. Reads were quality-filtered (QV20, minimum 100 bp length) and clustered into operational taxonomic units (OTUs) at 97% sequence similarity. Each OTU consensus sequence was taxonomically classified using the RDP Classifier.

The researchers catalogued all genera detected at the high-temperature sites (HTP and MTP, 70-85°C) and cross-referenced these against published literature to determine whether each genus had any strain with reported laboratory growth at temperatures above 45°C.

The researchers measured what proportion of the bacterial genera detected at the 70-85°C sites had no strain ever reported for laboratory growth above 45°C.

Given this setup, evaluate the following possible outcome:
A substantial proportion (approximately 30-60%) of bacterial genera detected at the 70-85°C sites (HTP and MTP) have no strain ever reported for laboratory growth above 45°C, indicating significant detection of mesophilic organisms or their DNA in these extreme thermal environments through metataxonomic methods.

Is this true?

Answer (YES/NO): NO